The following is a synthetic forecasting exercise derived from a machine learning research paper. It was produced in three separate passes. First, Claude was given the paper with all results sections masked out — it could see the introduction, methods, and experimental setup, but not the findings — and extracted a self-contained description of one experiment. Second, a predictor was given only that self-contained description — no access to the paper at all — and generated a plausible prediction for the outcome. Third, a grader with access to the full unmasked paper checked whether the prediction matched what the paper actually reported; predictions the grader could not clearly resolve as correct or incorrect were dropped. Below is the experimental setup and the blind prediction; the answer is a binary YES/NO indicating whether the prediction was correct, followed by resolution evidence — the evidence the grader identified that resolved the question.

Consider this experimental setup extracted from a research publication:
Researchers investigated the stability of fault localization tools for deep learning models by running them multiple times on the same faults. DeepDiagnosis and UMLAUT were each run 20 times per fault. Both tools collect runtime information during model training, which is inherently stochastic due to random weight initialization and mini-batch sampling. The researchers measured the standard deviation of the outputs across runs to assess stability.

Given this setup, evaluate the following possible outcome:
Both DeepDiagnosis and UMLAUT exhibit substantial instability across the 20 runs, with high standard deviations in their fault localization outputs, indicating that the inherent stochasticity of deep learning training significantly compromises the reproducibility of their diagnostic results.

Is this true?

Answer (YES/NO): NO